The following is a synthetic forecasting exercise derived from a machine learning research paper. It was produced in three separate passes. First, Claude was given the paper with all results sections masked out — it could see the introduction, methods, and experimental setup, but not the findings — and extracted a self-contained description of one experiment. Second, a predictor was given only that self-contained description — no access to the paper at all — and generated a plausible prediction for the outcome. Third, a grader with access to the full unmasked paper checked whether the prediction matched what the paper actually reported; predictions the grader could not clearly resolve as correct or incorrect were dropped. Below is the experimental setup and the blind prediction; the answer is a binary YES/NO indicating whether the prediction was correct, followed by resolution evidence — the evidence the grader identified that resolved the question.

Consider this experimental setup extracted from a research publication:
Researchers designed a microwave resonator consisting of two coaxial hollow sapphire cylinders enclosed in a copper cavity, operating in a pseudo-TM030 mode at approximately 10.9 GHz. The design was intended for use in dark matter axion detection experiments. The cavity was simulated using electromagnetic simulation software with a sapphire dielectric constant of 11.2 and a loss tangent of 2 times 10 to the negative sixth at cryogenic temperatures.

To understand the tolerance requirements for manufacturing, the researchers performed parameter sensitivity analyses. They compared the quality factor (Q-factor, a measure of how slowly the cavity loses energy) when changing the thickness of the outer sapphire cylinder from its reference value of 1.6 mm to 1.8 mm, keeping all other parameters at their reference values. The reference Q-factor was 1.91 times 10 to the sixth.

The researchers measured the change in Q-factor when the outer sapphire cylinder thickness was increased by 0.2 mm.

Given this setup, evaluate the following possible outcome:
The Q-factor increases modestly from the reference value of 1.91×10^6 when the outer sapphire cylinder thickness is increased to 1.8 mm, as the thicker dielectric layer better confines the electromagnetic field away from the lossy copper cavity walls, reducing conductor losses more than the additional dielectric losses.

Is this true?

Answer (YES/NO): NO